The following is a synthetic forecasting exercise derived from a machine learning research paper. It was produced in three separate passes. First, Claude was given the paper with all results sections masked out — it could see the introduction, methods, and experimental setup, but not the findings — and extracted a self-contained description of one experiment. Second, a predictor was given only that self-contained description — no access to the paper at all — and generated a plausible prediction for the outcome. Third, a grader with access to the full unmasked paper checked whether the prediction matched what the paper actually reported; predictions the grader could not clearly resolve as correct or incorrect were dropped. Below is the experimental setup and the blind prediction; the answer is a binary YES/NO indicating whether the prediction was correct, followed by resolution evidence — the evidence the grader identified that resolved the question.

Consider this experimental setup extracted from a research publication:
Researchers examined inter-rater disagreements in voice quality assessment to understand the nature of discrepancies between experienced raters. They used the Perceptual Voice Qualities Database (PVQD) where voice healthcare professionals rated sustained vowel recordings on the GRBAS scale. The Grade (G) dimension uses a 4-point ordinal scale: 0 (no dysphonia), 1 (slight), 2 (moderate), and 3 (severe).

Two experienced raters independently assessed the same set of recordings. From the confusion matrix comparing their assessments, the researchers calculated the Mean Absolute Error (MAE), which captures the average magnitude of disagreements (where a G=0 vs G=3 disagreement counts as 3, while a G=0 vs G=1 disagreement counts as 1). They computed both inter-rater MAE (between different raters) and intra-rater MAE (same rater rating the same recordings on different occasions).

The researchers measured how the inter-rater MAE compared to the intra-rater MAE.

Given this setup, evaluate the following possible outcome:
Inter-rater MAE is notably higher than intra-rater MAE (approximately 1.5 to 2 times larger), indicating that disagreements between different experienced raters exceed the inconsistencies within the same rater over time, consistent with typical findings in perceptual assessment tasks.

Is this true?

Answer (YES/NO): YES